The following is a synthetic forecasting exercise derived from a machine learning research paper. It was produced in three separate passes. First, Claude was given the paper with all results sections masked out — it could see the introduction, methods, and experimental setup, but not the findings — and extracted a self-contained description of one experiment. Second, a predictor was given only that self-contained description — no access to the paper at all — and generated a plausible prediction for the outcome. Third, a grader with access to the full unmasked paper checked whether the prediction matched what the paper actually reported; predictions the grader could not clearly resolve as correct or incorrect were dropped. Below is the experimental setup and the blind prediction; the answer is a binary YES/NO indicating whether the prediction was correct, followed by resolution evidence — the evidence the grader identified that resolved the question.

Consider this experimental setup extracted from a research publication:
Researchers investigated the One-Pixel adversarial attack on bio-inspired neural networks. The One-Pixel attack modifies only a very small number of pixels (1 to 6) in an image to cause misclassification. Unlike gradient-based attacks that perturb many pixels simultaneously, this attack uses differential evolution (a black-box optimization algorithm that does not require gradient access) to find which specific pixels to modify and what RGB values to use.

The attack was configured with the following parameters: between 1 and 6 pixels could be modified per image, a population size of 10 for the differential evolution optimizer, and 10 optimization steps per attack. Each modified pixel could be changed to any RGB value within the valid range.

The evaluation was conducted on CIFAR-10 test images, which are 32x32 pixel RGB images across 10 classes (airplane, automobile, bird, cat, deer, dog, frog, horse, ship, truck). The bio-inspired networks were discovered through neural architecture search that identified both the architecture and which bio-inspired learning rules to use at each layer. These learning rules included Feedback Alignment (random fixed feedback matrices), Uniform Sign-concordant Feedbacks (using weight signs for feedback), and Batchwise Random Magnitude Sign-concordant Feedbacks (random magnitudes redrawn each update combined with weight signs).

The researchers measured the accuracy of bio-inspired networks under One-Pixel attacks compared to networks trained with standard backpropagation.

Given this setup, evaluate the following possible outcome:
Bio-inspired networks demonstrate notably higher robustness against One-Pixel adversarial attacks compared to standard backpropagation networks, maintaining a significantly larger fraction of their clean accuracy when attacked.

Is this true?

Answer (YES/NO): YES